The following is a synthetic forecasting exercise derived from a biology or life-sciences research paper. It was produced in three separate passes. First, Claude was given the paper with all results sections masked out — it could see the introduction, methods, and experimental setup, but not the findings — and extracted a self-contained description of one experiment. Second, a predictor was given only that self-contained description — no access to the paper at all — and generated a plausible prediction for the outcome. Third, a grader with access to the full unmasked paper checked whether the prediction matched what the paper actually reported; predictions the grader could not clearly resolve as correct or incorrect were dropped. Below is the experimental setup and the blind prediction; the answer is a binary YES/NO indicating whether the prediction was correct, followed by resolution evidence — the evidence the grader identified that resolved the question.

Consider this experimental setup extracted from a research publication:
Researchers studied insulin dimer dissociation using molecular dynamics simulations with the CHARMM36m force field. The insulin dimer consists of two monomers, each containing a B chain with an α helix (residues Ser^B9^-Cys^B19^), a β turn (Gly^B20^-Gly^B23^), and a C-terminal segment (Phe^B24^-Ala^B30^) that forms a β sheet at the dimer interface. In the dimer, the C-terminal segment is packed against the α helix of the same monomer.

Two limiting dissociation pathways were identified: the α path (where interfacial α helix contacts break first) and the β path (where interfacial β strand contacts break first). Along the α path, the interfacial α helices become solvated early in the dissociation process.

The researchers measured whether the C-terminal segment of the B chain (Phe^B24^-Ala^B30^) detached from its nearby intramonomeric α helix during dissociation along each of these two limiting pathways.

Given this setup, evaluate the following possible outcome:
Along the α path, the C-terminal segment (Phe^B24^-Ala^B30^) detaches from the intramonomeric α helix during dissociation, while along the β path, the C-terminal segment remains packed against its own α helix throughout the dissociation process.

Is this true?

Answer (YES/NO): YES